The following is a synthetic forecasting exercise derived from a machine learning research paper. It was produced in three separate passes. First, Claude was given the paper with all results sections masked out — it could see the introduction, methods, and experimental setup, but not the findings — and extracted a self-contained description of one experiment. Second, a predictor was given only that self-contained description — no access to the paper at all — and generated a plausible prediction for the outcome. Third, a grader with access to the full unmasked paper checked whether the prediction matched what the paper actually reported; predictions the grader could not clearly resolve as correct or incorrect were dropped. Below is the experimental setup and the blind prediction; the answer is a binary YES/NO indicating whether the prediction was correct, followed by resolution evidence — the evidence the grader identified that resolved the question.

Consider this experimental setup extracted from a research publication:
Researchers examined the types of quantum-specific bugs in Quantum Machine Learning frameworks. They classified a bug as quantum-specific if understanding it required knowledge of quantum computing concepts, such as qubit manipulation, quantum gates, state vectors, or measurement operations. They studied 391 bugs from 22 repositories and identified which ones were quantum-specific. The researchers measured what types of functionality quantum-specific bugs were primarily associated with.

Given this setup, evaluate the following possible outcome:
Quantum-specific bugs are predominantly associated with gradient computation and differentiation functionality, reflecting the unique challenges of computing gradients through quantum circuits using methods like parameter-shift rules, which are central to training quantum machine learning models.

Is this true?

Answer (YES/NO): NO